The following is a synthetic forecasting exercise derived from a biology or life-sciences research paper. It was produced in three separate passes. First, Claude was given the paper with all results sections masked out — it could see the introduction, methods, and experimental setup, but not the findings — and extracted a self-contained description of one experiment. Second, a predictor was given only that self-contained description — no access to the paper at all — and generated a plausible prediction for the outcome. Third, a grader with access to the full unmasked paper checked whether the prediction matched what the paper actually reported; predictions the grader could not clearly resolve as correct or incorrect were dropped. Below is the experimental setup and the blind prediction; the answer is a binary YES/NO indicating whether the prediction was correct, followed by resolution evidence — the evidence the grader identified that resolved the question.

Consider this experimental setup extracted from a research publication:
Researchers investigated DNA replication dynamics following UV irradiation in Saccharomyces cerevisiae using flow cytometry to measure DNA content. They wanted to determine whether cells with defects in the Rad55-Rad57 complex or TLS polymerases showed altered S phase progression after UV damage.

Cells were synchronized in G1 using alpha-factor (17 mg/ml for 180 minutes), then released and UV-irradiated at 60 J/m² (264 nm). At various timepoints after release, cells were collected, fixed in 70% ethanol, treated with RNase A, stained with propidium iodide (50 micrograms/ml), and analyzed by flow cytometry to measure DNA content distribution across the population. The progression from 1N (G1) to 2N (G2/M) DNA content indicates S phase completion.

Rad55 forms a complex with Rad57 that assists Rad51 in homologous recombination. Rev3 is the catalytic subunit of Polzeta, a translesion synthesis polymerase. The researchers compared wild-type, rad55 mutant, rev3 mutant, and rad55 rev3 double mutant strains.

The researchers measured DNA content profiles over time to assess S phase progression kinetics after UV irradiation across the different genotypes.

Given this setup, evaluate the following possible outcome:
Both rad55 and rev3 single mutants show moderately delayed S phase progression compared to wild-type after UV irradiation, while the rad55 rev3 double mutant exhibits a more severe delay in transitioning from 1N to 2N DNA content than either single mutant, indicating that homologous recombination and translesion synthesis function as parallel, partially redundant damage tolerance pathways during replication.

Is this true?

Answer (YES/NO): NO